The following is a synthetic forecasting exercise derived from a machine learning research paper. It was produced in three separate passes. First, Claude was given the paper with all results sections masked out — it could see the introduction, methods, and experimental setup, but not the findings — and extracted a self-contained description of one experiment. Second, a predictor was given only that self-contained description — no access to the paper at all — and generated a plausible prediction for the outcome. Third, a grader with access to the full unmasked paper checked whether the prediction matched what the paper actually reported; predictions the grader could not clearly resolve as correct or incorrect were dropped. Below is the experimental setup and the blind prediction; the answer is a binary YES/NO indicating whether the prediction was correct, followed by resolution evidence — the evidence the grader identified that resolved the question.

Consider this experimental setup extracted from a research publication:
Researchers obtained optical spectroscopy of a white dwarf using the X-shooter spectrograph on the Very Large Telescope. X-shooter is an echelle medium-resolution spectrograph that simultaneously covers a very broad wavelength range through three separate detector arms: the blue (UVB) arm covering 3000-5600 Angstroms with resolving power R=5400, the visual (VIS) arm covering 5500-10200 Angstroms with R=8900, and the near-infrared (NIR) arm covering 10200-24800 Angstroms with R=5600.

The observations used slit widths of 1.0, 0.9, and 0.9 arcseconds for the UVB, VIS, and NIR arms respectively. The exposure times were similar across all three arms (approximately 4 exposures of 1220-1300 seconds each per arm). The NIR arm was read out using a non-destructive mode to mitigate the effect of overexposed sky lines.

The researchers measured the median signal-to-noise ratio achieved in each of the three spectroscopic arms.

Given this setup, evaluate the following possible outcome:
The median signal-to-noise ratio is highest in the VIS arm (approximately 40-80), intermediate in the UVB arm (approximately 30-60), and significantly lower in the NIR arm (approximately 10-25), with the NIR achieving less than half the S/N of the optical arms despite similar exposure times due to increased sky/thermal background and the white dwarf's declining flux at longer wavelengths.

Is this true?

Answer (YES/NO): NO